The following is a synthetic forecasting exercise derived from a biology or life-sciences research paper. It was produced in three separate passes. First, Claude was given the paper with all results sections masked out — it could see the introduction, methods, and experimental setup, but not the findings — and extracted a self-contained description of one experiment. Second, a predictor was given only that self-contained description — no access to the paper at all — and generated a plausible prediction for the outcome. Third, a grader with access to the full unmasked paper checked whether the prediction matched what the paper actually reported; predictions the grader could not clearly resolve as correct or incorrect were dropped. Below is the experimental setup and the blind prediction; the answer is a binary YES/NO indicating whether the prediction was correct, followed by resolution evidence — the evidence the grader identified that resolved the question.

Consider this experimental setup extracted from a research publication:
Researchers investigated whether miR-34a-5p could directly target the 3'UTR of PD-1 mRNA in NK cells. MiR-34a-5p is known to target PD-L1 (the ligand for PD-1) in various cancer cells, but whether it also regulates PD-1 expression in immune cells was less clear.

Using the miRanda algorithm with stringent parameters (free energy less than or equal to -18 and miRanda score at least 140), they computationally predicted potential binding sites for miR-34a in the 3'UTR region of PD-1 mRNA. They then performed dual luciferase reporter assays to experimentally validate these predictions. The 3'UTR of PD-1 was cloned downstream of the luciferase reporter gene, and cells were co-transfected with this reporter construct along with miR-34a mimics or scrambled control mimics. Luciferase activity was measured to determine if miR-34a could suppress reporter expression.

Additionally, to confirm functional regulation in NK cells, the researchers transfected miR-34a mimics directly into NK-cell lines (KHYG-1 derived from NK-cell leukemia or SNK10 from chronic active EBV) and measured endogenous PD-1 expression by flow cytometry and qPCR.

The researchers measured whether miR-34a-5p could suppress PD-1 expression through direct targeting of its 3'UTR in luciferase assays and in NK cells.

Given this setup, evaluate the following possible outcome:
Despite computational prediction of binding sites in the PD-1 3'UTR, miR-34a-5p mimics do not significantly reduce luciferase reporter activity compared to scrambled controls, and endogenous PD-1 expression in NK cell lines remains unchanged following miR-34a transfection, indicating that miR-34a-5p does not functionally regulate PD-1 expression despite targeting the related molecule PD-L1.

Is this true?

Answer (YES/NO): NO